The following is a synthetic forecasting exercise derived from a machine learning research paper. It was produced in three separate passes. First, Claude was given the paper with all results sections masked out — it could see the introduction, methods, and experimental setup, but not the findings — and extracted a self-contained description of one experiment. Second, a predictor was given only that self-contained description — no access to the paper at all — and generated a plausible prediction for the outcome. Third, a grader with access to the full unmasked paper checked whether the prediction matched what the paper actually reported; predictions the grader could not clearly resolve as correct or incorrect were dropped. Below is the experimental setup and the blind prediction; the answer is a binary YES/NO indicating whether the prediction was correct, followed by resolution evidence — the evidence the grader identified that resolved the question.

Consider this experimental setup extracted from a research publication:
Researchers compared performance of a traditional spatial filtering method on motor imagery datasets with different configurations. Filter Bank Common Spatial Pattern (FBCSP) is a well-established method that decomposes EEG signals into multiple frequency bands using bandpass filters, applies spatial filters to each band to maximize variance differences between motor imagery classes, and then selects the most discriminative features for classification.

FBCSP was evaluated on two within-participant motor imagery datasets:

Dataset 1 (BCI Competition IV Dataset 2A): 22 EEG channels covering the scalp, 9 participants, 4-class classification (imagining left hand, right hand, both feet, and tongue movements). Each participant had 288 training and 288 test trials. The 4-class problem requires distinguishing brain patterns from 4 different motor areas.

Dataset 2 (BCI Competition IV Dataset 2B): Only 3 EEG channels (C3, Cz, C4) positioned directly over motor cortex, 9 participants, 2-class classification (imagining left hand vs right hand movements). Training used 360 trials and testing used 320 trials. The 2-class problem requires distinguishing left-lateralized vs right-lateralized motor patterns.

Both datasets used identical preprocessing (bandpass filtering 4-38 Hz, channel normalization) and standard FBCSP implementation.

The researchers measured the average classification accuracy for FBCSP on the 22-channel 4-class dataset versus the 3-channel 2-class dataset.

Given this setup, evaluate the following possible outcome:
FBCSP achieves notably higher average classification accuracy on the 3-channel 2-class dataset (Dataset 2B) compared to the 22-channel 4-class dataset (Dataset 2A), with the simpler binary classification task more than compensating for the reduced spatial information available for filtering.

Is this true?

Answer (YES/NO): YES